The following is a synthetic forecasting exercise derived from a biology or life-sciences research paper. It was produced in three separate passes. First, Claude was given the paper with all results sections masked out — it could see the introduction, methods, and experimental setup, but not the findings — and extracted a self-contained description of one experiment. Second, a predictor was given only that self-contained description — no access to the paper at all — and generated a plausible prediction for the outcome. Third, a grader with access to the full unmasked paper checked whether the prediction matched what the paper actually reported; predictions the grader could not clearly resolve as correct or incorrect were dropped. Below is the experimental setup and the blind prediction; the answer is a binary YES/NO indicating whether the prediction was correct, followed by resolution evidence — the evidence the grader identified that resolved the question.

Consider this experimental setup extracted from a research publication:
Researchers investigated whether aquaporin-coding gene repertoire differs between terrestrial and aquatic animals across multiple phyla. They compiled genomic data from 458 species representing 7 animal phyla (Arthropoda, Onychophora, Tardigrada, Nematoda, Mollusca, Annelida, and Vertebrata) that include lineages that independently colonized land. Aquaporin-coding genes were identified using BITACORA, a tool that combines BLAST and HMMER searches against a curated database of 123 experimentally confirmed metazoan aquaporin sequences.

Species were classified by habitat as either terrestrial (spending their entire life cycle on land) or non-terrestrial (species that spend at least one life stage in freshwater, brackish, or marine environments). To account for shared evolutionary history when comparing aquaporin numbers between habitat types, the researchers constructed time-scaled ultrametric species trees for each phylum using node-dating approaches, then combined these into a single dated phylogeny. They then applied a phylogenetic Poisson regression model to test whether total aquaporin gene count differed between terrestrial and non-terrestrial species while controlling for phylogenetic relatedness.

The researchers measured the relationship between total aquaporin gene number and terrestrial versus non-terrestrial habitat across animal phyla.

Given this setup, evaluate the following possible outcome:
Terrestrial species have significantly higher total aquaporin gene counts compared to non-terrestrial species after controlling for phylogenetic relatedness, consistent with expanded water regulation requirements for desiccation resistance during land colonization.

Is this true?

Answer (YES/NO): NO